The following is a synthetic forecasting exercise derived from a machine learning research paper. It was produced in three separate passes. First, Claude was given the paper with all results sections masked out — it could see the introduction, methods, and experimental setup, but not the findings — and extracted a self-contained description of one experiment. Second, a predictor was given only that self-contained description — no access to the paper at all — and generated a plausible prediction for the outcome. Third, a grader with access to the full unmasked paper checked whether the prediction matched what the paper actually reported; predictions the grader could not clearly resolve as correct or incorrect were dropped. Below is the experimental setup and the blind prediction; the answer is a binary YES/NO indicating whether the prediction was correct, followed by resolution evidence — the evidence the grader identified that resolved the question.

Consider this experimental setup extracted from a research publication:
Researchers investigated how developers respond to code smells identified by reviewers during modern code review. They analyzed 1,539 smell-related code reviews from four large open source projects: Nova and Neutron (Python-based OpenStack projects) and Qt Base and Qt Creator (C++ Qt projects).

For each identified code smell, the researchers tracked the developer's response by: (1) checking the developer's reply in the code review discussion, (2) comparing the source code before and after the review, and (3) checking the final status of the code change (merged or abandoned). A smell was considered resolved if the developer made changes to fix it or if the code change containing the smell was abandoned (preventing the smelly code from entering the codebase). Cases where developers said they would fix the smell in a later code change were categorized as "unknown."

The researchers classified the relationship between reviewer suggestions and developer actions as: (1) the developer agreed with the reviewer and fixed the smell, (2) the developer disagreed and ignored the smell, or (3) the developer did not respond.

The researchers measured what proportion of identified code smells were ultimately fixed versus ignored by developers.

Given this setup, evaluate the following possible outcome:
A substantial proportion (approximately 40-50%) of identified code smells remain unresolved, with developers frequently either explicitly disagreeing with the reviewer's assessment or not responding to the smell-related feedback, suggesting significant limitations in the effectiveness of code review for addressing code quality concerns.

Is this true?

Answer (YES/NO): NO